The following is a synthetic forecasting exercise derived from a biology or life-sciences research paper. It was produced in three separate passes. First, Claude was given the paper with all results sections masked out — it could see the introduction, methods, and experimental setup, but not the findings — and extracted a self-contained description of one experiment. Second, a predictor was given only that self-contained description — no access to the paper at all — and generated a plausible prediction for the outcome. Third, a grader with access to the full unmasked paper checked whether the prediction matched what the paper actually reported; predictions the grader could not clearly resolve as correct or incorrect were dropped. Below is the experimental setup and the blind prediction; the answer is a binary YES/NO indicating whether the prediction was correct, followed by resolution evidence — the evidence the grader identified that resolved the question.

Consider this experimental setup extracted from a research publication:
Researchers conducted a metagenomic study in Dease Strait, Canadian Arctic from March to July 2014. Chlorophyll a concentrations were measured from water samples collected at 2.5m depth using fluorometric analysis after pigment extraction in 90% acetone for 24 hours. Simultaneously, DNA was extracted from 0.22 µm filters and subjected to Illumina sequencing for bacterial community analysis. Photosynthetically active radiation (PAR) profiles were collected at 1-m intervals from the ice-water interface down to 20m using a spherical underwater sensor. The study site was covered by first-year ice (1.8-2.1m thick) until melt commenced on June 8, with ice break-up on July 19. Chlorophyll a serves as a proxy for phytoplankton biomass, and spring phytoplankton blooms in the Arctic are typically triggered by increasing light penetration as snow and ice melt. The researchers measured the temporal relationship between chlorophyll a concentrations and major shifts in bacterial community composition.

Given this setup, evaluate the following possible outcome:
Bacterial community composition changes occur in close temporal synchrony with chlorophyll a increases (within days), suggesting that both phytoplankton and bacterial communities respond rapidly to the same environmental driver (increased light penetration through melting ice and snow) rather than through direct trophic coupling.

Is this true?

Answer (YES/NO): NO